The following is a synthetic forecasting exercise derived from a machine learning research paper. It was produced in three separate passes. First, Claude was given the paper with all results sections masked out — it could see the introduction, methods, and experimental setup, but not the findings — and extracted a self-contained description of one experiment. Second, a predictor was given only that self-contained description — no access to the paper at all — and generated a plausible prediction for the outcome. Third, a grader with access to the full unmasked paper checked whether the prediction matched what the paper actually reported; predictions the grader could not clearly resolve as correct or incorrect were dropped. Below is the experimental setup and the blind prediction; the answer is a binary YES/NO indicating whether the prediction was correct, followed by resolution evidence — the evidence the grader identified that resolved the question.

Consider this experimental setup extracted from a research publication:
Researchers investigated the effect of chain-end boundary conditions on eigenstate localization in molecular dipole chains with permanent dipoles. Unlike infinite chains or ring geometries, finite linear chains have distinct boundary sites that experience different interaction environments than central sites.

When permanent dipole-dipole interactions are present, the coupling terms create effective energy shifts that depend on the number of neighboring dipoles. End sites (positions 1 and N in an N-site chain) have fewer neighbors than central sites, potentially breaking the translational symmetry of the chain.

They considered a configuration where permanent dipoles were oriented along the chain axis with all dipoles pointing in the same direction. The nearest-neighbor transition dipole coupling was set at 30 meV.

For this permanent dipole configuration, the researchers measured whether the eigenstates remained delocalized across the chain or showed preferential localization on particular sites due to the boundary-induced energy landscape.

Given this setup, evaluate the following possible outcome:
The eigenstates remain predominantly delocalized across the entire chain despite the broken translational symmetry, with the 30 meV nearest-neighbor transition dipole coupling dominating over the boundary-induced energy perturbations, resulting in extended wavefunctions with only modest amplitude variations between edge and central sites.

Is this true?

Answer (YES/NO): NO